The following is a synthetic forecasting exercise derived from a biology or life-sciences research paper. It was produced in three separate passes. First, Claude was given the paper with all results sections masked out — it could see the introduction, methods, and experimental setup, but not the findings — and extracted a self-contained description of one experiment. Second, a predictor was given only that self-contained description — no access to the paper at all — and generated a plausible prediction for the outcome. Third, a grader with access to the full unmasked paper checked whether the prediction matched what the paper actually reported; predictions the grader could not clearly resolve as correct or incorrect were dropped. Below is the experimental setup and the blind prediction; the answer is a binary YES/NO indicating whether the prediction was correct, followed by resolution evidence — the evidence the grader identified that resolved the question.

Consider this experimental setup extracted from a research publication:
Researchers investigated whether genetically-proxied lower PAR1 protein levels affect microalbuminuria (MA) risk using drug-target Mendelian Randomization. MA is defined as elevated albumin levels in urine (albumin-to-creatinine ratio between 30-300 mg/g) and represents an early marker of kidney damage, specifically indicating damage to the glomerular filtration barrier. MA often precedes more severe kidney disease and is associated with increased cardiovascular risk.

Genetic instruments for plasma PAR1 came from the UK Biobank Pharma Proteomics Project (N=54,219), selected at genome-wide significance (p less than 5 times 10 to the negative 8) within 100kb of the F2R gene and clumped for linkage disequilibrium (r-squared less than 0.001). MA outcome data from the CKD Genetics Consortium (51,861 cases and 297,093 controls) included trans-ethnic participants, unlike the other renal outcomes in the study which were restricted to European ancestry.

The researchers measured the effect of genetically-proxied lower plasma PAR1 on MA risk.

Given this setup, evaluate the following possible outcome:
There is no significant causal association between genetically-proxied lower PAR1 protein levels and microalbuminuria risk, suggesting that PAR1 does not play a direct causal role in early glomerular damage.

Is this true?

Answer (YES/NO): YES